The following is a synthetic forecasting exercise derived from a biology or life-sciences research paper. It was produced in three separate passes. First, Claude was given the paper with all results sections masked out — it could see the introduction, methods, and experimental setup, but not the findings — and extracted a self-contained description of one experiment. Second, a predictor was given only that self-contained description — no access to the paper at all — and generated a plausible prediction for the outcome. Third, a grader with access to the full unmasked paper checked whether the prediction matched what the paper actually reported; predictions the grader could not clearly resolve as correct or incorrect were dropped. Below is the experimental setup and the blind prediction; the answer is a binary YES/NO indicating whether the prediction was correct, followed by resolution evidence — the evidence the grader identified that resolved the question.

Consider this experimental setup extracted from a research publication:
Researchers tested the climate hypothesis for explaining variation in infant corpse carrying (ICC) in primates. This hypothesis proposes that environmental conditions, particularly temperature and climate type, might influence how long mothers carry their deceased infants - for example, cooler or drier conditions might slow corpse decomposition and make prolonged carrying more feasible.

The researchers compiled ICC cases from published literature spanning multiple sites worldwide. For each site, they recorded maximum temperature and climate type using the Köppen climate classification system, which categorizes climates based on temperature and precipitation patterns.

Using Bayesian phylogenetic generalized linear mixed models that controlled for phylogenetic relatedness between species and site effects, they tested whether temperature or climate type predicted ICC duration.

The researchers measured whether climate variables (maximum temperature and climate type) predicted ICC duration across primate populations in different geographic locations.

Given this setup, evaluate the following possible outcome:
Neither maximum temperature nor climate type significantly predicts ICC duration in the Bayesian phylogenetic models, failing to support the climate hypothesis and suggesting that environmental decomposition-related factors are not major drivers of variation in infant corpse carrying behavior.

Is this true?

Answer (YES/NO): YES